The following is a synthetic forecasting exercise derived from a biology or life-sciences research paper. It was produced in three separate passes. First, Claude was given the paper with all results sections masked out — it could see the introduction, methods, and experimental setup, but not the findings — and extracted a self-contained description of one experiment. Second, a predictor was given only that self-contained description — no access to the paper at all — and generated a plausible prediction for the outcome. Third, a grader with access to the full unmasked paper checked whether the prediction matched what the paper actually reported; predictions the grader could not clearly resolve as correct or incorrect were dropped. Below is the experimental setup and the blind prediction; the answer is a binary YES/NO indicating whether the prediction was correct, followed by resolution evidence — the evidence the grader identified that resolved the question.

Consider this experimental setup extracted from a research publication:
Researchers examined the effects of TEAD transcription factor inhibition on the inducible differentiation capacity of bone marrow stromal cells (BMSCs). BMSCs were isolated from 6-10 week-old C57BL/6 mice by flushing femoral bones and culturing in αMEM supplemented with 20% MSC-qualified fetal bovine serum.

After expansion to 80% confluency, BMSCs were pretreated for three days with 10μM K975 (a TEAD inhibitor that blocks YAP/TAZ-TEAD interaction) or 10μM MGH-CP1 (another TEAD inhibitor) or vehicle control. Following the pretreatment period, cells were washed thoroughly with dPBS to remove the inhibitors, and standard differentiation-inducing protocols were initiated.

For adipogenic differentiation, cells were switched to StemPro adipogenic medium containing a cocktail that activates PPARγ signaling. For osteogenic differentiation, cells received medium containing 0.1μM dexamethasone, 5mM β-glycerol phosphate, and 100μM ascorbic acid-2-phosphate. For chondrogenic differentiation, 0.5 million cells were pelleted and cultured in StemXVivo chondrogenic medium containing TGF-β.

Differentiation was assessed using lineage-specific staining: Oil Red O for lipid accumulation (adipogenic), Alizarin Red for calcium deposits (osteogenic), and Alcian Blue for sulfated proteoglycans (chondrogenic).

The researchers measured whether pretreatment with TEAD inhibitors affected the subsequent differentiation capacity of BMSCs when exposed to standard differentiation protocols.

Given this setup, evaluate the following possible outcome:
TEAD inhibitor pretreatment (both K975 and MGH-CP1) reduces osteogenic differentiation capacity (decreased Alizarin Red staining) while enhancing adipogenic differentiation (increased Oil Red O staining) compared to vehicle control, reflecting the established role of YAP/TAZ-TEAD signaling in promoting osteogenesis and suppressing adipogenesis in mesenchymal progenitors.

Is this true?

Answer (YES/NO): NO